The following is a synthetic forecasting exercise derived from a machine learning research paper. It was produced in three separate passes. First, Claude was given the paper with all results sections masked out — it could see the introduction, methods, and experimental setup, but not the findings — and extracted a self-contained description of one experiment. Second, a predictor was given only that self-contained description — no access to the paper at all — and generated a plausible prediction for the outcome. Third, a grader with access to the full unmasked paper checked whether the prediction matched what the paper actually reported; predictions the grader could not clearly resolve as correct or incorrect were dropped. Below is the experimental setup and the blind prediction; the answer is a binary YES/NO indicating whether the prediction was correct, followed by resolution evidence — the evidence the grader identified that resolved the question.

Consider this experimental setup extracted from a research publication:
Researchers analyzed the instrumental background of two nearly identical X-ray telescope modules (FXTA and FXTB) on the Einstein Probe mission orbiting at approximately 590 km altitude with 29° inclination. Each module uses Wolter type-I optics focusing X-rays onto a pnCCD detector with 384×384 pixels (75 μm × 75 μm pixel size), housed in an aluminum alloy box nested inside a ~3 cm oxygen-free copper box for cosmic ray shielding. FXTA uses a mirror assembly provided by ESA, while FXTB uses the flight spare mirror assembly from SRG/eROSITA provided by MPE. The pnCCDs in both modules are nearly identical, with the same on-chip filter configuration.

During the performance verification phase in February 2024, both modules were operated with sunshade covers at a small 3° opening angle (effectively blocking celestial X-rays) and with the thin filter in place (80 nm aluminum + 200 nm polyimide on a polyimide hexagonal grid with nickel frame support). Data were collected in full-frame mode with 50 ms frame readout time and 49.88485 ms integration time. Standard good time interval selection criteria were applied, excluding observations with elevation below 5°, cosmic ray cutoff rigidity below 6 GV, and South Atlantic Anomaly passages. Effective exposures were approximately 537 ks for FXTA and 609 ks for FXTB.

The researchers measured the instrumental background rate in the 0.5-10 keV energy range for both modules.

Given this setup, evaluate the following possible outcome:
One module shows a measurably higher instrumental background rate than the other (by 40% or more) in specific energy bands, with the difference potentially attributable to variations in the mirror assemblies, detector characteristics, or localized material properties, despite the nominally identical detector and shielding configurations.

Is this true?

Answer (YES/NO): NO